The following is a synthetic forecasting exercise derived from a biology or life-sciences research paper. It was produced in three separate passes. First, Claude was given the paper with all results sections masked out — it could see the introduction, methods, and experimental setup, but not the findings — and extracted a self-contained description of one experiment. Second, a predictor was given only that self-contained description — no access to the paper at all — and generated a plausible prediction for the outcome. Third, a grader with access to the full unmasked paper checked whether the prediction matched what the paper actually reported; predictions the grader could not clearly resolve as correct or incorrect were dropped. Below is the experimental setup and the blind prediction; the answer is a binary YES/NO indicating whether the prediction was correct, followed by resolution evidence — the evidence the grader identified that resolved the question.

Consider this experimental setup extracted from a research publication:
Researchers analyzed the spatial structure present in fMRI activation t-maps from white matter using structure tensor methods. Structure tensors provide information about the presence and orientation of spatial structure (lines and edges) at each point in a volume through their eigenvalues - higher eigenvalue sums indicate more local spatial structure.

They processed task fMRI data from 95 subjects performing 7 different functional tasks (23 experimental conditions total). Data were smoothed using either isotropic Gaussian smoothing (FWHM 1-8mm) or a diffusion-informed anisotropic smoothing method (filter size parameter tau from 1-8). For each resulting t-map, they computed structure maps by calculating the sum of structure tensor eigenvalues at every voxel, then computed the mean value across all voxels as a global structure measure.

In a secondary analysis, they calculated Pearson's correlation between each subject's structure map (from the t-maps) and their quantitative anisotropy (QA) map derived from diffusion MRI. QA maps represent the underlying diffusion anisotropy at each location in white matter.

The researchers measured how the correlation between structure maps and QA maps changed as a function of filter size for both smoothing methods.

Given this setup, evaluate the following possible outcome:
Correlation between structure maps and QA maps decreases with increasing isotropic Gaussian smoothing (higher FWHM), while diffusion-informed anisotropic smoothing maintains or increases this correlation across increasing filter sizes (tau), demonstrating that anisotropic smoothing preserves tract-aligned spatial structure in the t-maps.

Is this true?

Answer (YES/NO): NO